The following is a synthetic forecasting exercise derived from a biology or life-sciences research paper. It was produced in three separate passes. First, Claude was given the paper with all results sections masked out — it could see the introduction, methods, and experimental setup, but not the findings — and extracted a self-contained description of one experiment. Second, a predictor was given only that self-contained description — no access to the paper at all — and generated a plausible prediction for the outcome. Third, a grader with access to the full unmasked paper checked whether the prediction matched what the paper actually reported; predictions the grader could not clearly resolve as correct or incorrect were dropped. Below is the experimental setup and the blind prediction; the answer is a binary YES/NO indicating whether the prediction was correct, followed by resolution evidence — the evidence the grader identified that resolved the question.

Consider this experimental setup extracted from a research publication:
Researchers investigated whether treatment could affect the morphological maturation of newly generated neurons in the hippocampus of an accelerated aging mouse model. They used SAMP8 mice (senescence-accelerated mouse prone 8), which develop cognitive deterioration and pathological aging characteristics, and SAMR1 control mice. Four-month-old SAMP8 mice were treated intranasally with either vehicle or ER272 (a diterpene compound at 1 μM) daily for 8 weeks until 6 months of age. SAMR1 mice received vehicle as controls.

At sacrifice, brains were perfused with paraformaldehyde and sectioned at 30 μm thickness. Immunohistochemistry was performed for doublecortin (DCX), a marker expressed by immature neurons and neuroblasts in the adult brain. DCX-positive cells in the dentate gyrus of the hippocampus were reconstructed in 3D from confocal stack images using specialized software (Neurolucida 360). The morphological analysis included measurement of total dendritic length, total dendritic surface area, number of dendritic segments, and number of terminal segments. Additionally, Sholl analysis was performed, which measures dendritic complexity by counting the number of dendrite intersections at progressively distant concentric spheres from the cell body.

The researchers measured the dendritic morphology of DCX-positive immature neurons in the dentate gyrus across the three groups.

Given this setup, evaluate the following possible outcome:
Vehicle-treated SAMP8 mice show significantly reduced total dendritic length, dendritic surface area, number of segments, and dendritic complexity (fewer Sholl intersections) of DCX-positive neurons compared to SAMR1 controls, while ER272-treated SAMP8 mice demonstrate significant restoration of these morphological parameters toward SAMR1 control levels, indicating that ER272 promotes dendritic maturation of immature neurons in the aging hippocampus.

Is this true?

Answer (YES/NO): YES